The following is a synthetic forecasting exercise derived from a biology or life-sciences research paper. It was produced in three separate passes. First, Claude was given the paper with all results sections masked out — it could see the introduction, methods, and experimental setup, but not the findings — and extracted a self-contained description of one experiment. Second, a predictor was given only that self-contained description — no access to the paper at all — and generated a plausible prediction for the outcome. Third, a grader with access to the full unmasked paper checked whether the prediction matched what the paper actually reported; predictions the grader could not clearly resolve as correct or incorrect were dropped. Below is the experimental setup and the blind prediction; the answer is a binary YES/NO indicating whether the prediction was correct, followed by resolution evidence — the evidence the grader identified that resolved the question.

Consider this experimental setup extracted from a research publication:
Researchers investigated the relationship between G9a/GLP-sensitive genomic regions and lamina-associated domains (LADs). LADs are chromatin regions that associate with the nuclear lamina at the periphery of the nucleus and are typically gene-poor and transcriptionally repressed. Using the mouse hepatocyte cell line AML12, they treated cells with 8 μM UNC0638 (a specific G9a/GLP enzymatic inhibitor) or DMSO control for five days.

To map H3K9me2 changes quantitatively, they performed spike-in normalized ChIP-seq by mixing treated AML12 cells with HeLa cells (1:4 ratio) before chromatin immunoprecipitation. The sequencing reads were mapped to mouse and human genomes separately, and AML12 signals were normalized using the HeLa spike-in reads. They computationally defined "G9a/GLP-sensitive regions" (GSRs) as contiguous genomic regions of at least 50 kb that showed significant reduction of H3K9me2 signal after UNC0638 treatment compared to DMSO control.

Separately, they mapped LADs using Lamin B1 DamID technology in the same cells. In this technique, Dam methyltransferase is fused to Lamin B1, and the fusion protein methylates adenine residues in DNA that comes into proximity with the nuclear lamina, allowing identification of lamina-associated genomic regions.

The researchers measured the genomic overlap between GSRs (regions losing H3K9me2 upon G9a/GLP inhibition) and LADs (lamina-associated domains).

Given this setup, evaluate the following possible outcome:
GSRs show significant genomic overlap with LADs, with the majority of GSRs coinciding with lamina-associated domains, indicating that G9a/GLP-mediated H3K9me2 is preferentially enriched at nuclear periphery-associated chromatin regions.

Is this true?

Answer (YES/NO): NO